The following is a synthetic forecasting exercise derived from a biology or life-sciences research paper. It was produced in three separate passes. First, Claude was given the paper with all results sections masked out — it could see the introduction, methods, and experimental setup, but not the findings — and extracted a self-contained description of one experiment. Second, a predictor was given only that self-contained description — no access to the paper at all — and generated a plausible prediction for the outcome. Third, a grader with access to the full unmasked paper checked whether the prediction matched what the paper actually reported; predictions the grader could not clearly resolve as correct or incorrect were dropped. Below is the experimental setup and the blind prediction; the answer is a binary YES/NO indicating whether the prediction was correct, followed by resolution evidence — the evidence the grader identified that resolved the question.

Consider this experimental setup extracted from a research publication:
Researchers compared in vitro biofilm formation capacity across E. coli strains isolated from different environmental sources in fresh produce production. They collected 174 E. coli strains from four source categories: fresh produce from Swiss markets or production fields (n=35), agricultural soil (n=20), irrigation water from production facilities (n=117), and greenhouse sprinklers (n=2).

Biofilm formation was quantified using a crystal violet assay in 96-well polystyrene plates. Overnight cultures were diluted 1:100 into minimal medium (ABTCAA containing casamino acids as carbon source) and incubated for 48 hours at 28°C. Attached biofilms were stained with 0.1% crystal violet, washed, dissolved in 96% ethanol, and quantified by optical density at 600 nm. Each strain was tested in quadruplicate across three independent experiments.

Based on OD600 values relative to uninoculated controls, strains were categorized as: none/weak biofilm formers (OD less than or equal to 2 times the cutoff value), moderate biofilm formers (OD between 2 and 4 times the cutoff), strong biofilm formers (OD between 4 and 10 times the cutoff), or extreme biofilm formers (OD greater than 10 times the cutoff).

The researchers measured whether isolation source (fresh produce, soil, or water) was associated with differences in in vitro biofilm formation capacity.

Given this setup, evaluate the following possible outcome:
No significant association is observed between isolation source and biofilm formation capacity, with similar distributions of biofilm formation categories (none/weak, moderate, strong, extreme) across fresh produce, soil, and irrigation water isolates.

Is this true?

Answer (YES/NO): NO